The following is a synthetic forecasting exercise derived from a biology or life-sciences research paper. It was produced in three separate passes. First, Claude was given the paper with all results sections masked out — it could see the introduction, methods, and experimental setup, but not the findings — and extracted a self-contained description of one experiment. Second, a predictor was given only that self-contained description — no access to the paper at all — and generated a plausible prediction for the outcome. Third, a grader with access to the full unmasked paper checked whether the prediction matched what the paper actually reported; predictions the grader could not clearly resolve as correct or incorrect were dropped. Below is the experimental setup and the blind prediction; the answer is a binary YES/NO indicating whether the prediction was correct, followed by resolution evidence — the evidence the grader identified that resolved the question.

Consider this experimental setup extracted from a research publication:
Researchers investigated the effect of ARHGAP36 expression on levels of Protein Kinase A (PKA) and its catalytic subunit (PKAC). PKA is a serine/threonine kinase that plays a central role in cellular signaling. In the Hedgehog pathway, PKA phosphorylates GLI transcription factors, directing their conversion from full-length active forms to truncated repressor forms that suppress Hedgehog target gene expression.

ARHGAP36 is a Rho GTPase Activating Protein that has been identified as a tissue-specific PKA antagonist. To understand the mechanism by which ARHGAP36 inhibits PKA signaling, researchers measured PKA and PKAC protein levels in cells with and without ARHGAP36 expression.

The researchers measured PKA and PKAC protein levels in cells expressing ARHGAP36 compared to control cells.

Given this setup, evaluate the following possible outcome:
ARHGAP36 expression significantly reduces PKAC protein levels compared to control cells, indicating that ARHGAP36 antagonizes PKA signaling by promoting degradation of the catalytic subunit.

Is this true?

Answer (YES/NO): YES